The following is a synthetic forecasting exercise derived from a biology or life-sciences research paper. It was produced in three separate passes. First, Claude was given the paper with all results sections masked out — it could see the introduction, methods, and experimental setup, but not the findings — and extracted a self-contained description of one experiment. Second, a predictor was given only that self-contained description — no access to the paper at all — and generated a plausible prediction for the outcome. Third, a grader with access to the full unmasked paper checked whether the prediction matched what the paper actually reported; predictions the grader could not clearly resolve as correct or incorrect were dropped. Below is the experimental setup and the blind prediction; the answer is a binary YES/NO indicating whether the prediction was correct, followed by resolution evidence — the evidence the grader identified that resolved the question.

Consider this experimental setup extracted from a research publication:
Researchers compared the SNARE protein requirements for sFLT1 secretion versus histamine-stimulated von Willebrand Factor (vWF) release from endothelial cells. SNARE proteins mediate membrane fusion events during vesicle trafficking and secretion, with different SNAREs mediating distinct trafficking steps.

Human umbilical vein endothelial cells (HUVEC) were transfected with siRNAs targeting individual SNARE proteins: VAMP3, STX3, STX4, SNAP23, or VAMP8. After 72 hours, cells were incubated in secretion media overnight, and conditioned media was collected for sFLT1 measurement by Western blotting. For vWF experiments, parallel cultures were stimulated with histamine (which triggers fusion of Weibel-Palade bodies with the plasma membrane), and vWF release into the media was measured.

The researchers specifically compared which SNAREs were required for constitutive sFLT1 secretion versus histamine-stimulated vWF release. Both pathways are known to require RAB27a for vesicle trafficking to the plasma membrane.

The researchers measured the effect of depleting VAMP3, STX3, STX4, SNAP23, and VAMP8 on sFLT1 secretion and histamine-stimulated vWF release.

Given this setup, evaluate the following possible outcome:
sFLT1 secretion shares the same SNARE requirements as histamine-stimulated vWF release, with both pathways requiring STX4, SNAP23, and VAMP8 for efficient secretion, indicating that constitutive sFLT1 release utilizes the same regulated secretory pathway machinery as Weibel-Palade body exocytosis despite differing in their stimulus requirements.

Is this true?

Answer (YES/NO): NO